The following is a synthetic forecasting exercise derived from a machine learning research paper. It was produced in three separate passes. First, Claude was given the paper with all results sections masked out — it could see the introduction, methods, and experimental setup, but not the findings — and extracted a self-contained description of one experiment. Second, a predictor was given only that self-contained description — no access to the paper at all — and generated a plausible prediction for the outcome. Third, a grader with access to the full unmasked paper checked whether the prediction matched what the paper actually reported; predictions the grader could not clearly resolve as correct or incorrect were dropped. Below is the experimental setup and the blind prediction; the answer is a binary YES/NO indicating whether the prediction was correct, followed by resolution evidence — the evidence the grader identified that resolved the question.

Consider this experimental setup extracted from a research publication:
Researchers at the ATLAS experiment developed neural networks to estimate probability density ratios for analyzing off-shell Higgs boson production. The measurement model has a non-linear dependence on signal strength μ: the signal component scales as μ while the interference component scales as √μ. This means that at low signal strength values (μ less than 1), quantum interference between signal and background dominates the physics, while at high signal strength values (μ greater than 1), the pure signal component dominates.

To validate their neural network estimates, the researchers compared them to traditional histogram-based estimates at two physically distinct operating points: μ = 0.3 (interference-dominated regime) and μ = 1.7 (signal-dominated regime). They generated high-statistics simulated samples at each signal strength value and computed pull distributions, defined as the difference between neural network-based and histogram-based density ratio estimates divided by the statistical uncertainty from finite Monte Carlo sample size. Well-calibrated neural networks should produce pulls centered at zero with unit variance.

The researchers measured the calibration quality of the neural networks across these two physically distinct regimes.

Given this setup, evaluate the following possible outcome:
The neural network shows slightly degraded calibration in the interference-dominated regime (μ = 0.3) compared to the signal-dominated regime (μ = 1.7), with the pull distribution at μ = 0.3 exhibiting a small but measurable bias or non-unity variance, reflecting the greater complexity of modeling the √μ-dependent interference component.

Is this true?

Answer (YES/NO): NO